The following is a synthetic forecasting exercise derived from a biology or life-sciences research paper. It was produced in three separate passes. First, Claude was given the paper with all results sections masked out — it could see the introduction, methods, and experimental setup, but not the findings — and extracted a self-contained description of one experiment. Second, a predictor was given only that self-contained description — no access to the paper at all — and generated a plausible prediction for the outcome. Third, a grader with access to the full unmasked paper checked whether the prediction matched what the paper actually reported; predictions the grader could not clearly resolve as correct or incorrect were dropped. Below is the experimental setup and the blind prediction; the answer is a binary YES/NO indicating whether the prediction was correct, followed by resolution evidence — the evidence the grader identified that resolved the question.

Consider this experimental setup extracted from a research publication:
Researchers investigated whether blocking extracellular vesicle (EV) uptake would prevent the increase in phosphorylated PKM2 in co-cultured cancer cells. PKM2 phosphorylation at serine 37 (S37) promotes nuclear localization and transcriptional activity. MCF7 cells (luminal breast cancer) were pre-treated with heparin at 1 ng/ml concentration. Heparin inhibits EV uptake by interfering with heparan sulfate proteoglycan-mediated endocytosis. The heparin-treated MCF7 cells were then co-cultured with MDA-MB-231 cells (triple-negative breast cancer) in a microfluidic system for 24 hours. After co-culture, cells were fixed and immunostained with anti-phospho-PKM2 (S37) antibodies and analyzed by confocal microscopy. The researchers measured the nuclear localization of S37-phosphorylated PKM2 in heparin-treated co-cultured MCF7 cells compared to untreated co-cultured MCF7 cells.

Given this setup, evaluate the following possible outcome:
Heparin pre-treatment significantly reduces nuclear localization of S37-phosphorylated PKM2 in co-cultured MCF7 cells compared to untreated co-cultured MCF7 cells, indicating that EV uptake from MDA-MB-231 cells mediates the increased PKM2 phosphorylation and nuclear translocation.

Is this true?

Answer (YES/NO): YES